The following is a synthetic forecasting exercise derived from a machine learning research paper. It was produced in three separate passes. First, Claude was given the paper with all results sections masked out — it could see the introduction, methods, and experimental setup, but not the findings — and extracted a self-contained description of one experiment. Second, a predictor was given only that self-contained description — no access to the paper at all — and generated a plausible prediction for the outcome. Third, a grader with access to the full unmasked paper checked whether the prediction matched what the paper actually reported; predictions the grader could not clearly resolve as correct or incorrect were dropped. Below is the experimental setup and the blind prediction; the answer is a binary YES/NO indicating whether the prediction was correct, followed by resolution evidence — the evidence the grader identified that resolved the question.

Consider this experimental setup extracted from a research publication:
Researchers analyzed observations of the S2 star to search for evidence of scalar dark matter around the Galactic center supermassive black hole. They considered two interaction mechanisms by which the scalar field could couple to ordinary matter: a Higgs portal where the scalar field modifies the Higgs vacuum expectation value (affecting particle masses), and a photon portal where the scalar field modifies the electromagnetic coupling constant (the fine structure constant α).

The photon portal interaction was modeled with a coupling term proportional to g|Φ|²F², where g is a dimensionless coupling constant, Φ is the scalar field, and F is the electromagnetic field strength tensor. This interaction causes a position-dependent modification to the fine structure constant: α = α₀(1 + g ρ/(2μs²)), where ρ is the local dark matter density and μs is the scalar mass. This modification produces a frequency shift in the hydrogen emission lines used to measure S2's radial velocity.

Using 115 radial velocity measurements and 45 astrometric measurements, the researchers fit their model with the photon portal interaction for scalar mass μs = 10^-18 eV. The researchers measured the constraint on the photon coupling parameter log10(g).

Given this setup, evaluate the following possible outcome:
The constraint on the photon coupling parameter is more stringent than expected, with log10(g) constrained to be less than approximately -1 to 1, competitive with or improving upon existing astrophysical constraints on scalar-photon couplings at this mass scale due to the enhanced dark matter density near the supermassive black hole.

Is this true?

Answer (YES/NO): NO